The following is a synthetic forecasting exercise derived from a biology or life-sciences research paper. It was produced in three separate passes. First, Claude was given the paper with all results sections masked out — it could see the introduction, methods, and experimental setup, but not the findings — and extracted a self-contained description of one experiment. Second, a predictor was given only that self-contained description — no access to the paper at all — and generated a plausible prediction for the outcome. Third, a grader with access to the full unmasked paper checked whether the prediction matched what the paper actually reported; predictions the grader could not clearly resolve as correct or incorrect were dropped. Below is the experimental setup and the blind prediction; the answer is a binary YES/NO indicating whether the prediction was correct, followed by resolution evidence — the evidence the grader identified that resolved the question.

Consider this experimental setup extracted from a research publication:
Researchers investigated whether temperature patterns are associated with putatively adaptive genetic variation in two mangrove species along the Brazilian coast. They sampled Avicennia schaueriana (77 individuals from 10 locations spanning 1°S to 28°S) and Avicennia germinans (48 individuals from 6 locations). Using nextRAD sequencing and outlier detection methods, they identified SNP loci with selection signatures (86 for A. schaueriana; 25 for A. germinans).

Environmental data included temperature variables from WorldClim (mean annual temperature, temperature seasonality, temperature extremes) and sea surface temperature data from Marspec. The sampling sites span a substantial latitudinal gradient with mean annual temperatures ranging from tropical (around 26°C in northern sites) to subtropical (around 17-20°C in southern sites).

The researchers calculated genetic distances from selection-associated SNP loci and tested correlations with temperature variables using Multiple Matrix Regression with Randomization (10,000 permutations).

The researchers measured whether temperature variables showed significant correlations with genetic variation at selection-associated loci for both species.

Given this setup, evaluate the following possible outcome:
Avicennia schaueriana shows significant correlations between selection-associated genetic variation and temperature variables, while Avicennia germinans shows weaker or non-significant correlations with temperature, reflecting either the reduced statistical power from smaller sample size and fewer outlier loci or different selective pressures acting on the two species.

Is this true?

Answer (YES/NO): NO